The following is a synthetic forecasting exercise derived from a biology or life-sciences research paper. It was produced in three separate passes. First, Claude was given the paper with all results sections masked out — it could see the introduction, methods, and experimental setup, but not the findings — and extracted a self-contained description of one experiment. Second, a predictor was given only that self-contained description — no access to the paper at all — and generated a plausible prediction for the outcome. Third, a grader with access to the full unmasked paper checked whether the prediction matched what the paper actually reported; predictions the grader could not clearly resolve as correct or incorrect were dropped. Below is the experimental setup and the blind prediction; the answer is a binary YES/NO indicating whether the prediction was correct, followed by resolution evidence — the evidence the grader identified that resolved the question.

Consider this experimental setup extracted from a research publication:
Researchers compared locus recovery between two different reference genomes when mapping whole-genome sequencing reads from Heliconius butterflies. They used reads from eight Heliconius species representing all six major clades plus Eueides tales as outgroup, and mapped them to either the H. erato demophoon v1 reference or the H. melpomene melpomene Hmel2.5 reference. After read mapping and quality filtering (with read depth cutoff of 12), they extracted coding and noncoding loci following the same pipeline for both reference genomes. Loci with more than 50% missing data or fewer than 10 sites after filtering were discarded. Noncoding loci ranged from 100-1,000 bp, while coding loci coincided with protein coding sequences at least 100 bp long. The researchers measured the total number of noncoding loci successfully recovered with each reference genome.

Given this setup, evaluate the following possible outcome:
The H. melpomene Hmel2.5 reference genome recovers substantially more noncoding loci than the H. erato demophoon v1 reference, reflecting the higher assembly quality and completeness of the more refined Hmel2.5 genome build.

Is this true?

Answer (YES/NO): NO